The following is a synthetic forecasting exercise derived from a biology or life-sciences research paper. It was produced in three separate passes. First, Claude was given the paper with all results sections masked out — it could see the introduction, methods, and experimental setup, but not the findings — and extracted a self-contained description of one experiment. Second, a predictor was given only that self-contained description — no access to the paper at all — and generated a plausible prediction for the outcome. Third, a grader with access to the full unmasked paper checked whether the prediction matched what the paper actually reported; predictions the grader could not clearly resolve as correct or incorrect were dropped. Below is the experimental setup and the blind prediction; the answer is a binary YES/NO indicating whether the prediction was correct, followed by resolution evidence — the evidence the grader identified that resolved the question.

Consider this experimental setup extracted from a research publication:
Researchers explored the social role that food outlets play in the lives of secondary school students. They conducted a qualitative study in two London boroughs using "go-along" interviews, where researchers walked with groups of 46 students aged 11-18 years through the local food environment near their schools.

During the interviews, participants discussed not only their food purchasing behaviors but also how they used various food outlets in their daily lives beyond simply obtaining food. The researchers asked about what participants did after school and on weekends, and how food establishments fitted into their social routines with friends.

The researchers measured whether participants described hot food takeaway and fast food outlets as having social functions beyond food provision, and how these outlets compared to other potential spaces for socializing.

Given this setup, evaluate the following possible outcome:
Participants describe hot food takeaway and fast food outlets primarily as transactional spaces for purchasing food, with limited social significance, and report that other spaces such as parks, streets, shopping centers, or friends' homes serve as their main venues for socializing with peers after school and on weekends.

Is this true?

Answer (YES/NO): NO